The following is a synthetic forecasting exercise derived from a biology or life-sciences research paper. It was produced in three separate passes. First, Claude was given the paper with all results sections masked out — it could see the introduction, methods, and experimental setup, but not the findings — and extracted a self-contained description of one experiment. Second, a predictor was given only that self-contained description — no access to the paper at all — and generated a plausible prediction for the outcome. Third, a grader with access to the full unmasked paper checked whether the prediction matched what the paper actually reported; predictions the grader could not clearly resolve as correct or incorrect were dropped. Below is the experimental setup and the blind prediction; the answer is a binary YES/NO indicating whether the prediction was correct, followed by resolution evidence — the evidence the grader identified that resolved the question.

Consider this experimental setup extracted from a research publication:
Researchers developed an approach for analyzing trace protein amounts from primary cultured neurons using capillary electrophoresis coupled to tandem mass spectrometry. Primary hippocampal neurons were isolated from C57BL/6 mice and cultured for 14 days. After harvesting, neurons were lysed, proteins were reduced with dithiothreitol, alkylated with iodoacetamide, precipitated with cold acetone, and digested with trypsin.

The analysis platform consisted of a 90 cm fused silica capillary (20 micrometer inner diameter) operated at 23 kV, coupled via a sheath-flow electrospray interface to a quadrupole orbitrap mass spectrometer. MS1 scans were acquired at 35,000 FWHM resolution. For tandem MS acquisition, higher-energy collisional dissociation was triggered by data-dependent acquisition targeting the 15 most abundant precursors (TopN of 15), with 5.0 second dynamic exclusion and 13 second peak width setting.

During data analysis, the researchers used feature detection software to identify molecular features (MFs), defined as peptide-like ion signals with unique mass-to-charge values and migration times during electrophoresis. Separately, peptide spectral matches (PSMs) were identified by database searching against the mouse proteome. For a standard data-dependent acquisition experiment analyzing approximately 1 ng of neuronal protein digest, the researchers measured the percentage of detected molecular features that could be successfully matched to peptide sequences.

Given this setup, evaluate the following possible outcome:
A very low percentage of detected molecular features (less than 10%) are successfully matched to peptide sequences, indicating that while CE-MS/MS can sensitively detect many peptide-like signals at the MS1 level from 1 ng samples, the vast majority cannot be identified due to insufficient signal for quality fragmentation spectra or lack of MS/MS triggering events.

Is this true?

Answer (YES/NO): NO